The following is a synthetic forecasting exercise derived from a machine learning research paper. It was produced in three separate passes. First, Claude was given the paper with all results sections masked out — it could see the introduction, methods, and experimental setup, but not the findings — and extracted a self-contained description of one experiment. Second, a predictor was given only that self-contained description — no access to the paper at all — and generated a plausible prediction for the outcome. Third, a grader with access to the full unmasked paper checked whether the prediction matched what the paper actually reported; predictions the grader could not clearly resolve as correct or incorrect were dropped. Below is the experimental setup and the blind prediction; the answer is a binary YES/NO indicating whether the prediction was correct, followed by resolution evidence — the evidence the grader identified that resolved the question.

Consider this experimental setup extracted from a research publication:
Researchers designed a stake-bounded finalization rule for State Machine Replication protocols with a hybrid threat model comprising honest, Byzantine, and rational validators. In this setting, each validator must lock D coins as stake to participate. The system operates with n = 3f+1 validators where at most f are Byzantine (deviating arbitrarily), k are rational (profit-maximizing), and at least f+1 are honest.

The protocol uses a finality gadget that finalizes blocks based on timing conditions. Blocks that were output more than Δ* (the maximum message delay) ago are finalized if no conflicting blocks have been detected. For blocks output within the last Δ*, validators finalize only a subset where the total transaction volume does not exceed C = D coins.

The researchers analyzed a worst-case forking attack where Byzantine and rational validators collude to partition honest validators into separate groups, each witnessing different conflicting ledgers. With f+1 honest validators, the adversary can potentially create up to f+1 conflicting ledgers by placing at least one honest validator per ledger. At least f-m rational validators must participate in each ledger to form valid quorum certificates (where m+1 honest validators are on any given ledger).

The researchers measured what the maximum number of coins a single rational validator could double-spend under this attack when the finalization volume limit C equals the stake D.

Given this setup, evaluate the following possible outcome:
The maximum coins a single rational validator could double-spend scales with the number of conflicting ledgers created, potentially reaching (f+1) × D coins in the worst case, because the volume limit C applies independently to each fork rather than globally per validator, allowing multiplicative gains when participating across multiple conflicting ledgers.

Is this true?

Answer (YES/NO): NO